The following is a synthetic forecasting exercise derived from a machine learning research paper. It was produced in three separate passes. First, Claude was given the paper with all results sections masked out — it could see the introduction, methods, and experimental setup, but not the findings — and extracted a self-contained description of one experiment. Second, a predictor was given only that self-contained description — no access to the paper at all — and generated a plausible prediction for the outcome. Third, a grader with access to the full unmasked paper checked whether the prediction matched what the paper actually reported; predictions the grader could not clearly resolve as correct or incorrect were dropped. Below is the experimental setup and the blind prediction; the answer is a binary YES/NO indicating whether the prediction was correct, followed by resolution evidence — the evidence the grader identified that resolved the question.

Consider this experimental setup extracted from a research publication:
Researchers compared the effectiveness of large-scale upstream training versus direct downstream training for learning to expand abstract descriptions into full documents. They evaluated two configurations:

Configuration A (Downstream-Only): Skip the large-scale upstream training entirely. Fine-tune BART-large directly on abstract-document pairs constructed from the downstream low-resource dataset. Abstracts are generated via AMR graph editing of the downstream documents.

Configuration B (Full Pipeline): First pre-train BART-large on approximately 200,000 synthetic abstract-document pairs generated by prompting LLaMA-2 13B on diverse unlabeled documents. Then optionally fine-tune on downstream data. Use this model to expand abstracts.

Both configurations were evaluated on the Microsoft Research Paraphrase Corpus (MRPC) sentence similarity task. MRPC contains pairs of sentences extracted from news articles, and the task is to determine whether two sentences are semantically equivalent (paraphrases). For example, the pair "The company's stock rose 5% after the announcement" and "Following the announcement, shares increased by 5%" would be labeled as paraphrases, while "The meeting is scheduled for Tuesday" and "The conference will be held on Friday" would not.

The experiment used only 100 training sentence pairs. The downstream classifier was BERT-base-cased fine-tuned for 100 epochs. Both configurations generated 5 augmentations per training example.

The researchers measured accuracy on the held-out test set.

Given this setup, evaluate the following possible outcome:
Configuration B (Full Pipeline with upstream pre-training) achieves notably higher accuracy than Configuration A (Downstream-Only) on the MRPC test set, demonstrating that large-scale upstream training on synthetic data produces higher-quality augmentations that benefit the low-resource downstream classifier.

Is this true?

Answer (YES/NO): YES